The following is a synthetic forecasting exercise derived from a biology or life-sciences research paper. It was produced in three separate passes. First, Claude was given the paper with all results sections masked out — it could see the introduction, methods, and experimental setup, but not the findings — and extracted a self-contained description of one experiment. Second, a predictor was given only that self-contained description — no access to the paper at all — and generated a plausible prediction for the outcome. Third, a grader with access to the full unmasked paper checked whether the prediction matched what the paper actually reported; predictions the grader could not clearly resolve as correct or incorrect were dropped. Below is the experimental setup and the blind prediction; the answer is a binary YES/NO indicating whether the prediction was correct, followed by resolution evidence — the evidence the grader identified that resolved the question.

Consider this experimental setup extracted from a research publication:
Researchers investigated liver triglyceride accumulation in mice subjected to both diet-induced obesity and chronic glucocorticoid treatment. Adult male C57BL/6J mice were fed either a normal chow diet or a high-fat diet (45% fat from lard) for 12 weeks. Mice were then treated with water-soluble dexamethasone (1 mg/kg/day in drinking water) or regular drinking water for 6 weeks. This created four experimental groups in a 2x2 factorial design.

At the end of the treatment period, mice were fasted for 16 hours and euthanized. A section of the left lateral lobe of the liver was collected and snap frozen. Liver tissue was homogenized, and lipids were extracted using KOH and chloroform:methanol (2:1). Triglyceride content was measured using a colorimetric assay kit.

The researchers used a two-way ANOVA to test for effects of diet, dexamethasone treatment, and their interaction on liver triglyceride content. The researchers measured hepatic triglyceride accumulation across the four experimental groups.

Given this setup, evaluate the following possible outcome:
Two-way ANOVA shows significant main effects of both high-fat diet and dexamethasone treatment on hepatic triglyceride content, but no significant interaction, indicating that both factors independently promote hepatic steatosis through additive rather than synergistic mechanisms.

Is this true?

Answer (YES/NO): NO